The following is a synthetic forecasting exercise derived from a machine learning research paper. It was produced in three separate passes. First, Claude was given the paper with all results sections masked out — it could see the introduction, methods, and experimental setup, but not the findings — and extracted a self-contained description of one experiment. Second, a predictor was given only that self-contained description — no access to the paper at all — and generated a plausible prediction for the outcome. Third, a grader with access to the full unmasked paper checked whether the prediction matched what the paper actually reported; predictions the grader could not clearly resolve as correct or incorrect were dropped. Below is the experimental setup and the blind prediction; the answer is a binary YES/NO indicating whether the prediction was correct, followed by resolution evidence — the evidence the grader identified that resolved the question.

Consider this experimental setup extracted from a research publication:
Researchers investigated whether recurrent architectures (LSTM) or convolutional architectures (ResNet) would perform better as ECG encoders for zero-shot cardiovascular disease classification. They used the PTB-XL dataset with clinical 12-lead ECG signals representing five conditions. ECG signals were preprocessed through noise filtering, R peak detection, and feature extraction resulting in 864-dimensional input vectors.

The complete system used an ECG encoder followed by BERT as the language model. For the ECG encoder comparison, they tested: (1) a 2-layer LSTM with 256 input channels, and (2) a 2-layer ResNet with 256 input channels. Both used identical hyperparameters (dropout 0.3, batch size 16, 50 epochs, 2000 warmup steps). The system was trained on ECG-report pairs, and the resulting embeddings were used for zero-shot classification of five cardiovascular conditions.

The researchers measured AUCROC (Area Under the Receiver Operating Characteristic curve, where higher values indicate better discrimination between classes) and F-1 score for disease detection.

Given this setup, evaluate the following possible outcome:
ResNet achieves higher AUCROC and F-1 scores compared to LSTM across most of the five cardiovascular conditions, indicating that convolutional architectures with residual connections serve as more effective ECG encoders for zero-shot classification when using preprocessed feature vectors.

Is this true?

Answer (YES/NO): NO